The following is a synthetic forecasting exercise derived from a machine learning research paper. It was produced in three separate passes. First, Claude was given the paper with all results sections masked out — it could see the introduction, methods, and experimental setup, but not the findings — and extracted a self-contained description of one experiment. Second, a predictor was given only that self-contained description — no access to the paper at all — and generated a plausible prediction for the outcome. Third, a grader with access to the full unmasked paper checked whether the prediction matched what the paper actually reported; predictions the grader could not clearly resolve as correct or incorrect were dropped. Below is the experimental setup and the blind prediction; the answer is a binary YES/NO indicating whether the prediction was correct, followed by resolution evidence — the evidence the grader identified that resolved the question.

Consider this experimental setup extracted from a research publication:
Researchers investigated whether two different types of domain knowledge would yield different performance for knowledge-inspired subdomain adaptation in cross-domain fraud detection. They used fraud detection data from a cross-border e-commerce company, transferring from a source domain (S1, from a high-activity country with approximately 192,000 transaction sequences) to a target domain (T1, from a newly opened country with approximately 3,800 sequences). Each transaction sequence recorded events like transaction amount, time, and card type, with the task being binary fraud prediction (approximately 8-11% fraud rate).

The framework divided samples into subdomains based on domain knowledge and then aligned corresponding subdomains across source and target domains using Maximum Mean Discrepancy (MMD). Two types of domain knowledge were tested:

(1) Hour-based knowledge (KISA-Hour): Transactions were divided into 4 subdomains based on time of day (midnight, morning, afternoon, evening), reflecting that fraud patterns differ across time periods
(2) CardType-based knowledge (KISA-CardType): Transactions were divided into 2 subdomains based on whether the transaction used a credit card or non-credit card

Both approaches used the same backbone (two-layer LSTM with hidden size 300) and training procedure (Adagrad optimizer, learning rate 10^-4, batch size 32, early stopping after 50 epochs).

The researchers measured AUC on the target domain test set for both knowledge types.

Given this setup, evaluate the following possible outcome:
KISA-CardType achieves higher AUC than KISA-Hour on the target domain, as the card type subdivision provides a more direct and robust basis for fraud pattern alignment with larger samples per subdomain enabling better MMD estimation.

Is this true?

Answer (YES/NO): NO